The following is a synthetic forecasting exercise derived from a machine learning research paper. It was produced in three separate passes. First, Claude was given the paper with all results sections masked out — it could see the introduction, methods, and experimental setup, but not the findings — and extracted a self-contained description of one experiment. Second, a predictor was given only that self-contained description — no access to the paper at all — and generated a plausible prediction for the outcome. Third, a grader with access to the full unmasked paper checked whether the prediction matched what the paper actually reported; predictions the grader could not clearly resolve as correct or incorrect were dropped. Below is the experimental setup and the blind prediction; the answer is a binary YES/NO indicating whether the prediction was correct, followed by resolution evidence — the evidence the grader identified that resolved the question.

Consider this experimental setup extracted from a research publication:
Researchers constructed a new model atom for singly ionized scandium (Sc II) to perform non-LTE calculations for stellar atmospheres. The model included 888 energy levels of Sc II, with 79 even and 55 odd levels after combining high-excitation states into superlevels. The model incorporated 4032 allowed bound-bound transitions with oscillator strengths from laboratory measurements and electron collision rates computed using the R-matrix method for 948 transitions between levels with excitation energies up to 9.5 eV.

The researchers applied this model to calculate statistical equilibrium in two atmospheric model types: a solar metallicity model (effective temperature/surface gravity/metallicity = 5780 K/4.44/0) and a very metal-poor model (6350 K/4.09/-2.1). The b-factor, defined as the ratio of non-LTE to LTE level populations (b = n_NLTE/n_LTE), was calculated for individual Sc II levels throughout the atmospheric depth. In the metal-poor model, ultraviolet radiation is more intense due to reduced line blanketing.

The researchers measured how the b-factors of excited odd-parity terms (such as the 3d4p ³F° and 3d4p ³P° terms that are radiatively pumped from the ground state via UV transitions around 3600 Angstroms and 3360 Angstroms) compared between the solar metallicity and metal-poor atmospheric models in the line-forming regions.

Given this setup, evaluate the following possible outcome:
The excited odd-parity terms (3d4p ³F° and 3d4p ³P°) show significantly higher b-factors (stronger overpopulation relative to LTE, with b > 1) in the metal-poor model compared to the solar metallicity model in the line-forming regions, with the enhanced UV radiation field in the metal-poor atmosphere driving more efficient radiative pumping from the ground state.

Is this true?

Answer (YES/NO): YES